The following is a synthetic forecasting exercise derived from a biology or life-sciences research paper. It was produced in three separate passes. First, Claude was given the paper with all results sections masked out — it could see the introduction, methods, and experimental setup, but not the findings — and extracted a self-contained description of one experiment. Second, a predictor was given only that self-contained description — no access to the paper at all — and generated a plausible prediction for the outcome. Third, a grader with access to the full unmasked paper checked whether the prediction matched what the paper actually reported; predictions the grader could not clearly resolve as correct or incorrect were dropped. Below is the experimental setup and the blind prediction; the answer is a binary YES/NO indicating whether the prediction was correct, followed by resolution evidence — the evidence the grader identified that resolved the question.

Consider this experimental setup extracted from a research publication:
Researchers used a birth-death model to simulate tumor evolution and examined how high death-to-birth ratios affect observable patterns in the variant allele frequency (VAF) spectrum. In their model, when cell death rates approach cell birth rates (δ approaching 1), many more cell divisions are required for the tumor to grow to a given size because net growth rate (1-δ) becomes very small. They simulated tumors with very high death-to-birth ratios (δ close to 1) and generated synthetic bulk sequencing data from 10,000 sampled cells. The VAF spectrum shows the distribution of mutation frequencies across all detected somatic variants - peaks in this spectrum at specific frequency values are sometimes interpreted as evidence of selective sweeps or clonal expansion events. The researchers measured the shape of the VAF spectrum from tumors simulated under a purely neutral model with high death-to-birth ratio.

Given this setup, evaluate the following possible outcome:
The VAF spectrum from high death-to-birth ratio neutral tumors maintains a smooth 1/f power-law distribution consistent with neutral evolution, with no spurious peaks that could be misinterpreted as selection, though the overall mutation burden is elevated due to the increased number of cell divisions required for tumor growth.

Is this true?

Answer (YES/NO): NO